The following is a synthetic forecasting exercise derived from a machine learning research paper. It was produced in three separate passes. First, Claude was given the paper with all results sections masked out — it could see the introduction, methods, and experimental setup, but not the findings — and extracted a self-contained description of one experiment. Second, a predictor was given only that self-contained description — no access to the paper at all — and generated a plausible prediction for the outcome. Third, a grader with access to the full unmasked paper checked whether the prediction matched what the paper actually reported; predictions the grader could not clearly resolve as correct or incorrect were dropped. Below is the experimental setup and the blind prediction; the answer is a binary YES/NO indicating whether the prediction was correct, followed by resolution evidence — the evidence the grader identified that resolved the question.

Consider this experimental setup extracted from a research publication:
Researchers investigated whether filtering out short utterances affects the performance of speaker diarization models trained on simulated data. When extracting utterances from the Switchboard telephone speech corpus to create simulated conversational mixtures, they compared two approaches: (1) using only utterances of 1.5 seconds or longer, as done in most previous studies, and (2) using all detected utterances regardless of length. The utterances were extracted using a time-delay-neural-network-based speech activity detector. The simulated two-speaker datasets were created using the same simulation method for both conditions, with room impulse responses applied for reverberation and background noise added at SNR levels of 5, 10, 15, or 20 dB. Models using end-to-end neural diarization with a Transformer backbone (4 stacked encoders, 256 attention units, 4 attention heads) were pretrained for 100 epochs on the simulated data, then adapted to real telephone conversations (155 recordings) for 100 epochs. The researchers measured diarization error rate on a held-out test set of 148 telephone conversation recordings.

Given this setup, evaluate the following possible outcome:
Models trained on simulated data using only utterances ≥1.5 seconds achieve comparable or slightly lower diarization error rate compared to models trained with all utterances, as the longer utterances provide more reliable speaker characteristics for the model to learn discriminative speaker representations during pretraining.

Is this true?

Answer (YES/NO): NO